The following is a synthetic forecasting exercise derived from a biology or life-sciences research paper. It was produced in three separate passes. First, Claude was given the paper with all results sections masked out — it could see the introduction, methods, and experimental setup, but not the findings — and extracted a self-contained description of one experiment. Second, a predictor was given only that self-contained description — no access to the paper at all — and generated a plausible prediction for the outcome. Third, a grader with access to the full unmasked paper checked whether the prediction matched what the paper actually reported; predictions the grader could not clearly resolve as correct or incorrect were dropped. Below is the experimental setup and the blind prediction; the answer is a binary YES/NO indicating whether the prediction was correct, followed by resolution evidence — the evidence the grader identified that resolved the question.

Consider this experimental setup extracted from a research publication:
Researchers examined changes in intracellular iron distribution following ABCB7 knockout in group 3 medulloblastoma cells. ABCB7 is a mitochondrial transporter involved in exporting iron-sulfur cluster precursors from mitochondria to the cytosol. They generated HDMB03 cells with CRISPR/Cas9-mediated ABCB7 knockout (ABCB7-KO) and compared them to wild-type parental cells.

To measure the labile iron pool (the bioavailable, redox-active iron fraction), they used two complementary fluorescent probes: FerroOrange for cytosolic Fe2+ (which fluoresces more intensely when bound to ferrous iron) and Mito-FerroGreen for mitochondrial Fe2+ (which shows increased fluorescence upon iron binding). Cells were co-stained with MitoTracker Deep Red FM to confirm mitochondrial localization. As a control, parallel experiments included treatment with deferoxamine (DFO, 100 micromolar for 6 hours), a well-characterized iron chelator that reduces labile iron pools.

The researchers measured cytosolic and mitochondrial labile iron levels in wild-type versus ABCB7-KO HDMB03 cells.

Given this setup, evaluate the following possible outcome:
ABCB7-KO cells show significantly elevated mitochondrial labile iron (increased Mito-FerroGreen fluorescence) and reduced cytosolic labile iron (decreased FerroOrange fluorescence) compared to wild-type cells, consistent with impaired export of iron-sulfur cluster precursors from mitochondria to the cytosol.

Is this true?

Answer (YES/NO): NO